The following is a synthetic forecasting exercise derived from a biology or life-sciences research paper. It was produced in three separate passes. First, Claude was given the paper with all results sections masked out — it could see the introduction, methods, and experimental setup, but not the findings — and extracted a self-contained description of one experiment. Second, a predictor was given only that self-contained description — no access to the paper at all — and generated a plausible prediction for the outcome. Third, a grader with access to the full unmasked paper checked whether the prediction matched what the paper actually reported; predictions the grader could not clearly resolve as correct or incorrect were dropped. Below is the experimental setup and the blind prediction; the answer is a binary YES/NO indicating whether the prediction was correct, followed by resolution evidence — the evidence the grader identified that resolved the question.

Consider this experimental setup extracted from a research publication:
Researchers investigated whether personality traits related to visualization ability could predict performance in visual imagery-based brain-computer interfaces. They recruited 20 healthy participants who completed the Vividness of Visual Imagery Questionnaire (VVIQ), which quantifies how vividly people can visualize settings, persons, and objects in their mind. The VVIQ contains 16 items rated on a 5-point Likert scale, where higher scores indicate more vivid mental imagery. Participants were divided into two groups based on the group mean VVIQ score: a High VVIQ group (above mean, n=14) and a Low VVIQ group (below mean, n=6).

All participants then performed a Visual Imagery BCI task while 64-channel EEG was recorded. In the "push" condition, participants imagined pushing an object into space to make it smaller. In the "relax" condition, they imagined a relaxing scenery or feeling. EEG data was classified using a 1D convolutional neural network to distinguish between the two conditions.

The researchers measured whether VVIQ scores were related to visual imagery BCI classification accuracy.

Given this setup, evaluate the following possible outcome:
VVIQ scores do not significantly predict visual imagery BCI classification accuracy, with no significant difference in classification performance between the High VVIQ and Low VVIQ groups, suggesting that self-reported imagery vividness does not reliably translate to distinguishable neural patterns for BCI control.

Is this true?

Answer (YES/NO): NO